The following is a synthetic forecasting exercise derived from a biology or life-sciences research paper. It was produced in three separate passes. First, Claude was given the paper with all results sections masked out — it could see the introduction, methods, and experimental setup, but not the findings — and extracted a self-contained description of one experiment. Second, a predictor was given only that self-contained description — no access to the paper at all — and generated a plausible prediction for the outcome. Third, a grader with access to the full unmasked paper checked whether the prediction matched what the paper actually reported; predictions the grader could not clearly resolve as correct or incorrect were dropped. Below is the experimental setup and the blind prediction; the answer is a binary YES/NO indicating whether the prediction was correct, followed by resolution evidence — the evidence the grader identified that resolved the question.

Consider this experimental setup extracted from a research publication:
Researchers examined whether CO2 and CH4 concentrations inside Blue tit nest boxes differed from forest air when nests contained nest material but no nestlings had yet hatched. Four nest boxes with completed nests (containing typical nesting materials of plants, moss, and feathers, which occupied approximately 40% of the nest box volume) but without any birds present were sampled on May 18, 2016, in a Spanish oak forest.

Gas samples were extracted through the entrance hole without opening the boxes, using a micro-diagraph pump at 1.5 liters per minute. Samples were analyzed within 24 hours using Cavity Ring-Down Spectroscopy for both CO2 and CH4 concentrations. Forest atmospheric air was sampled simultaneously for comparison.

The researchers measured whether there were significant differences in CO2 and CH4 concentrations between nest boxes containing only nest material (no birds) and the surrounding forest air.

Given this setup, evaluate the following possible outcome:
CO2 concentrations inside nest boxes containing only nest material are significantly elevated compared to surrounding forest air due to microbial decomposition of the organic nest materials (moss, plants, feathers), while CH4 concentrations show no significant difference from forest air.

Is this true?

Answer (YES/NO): NO